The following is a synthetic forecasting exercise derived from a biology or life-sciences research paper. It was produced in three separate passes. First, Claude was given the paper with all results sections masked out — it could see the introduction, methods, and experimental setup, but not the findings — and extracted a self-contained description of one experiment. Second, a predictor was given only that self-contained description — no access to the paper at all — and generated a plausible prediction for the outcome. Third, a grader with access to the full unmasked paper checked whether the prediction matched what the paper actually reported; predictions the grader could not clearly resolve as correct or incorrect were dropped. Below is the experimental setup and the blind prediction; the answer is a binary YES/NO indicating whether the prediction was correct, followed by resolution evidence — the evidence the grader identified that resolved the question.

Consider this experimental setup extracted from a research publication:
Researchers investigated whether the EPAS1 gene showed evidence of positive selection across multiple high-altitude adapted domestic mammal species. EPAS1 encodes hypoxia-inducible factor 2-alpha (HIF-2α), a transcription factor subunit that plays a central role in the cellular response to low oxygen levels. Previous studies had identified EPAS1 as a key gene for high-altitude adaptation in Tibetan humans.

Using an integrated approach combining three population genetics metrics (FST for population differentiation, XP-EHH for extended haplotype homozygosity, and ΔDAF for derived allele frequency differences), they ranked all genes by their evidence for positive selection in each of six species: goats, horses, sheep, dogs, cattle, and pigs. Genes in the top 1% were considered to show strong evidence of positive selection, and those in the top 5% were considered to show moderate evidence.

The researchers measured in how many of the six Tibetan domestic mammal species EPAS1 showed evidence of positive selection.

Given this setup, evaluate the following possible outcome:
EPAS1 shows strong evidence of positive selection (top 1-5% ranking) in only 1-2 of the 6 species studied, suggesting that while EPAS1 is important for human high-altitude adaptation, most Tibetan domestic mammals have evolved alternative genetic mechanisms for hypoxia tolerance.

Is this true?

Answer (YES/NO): NO